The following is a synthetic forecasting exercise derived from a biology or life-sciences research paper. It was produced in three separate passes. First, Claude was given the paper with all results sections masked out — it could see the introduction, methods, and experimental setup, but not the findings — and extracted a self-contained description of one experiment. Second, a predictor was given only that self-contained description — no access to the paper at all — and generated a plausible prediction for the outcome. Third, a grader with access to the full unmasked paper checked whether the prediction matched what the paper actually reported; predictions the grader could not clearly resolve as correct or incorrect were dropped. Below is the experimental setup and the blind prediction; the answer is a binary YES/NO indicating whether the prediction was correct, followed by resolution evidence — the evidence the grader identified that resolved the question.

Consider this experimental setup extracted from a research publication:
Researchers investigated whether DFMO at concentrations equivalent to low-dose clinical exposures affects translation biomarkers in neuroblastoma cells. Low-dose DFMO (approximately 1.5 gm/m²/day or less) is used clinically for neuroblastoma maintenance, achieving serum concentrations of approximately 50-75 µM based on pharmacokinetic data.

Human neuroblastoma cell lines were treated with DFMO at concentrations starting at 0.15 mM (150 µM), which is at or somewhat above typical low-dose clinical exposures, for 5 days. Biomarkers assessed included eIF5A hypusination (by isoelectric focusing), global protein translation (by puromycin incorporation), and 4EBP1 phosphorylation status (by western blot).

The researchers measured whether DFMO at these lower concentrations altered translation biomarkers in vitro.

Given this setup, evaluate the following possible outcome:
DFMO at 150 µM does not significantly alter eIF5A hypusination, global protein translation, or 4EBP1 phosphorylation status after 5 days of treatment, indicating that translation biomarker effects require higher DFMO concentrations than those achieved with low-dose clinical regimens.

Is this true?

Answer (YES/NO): YES